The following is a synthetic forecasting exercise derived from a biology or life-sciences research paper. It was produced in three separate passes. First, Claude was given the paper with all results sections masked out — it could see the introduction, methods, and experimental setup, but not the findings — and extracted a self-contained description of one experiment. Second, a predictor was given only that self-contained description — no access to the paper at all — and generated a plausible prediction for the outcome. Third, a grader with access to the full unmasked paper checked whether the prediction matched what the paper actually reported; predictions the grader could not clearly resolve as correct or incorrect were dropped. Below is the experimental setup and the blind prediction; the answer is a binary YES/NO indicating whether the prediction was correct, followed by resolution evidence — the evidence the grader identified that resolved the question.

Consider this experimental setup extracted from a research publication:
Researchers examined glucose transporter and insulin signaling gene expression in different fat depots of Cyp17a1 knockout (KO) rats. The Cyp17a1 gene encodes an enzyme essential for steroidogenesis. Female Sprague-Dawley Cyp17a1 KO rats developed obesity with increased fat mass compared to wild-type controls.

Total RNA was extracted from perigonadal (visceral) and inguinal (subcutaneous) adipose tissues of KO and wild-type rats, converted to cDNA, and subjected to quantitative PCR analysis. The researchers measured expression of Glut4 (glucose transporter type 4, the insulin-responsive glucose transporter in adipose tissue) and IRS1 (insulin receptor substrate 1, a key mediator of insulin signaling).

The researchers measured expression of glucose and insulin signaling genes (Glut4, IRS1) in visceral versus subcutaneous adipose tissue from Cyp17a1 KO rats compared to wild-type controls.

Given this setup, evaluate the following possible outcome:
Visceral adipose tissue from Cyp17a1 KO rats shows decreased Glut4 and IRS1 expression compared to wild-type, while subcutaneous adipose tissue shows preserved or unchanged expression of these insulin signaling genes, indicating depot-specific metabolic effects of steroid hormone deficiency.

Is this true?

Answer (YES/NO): NO